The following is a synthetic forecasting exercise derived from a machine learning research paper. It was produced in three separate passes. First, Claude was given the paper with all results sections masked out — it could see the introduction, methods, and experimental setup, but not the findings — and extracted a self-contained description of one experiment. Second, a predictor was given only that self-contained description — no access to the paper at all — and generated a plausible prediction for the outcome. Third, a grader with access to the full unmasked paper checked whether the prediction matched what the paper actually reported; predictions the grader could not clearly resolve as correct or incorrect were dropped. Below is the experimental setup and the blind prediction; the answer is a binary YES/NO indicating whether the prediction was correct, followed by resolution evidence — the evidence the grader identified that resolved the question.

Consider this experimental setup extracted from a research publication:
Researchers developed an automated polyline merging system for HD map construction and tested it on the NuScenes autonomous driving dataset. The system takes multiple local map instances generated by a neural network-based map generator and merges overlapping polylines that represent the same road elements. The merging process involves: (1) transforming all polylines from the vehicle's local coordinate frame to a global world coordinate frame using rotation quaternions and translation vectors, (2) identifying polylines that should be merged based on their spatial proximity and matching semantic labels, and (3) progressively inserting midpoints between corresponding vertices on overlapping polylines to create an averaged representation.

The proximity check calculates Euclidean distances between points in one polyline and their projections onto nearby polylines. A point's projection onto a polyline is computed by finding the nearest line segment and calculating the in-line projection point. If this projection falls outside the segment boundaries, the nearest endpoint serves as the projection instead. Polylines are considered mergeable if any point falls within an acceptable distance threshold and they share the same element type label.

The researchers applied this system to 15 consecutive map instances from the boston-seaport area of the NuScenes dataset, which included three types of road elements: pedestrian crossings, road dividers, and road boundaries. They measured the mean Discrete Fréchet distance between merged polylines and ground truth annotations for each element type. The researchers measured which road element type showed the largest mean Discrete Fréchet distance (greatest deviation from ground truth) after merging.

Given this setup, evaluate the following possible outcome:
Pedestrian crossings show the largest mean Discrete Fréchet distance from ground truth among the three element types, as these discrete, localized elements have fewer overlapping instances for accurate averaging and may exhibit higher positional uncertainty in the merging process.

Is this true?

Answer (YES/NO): NO